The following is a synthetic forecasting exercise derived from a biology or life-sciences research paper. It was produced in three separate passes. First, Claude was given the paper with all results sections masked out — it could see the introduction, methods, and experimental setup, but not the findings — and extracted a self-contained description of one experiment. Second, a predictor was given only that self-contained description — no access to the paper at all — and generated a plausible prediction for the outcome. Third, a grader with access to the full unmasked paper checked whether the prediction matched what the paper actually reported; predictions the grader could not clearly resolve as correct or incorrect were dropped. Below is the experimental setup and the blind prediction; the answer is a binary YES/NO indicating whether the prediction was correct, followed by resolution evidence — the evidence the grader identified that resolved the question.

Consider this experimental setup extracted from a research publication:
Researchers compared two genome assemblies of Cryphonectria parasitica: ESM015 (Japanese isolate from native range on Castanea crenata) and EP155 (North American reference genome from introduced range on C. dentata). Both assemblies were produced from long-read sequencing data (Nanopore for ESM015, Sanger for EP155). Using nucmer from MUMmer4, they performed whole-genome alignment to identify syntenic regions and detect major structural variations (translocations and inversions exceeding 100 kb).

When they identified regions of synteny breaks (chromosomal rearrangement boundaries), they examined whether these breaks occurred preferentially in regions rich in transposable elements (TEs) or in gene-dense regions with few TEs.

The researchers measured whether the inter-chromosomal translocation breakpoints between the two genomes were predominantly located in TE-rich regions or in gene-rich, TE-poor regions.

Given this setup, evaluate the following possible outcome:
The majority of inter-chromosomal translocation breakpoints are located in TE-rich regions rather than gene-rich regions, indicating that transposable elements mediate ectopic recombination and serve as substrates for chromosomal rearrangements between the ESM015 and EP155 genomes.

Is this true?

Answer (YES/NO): NO